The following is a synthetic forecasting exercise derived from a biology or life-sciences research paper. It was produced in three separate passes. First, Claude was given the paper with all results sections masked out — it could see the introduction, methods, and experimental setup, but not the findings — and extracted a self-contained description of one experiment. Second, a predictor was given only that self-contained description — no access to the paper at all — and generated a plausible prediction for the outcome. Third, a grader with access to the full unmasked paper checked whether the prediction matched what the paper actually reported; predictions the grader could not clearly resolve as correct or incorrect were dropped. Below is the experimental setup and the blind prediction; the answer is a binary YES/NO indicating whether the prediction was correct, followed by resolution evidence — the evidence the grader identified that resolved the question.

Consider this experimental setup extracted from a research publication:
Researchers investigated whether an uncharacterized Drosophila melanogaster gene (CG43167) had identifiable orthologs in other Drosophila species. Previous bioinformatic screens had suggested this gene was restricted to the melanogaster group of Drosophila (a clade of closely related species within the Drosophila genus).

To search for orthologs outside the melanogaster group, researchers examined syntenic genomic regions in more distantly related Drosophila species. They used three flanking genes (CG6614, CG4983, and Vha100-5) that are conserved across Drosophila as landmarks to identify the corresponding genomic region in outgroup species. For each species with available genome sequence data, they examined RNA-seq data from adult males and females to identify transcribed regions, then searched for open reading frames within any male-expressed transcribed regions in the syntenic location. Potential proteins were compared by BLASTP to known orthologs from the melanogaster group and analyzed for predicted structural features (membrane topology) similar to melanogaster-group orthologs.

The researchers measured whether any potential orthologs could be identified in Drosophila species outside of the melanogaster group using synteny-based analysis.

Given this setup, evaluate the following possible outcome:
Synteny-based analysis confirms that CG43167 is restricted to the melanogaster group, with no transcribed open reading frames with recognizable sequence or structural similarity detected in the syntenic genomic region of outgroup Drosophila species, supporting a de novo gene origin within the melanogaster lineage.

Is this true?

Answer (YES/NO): NO